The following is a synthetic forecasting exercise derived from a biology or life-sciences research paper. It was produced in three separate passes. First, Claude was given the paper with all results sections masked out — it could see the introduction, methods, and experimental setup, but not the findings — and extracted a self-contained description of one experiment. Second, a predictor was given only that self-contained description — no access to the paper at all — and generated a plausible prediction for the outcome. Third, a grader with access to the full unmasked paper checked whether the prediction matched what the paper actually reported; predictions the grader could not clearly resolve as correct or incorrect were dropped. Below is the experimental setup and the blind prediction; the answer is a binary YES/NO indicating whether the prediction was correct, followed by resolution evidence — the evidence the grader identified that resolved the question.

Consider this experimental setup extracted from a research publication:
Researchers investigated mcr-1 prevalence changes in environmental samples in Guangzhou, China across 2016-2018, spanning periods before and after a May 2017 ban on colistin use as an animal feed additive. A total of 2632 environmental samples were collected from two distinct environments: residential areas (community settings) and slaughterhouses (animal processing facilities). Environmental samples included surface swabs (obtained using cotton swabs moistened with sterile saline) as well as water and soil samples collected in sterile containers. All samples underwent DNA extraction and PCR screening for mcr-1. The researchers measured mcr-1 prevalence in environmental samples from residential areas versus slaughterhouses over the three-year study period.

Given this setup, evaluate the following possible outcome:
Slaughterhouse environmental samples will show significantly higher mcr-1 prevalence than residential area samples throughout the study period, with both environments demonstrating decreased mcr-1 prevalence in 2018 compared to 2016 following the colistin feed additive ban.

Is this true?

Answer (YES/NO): YES